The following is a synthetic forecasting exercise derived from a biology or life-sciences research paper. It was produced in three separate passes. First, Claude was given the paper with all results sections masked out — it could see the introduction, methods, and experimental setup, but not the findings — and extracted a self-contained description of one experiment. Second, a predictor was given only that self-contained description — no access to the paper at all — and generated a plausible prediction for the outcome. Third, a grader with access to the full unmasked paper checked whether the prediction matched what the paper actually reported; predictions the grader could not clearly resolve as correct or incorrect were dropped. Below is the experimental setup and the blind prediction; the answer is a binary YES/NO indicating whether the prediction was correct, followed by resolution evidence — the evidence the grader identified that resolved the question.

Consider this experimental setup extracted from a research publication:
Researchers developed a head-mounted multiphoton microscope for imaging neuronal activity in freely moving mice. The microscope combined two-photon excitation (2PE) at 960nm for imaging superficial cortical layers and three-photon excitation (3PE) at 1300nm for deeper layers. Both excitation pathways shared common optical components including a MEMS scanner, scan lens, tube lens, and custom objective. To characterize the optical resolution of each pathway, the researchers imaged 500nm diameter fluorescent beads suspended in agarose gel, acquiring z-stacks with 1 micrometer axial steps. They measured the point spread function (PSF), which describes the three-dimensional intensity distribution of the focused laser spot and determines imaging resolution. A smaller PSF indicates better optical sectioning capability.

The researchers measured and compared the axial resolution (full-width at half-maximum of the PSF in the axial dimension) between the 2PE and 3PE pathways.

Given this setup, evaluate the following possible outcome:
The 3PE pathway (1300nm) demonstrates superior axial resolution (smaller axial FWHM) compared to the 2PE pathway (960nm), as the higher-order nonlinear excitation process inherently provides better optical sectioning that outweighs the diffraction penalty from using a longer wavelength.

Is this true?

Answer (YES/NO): YES